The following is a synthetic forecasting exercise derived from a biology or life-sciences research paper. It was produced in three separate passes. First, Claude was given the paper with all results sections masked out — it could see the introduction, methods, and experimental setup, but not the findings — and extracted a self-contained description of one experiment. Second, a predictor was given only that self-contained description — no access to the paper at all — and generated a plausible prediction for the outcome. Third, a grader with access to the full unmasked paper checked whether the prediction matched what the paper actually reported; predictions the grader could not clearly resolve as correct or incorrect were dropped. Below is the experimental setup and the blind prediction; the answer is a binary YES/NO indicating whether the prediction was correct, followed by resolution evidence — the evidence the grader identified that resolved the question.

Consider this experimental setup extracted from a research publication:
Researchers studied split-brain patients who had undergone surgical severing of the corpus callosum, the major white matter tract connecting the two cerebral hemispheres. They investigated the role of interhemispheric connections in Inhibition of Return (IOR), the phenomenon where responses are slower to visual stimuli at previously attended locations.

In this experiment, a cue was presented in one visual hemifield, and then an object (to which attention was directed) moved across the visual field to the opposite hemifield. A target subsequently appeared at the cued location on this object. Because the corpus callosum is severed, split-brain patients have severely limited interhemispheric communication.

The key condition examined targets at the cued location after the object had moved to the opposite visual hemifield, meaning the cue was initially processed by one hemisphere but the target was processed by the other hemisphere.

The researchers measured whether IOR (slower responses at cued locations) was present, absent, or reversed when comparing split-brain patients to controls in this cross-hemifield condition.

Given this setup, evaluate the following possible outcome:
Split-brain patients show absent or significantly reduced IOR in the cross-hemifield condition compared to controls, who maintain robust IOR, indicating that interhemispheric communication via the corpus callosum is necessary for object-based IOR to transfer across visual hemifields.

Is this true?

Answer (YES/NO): NO